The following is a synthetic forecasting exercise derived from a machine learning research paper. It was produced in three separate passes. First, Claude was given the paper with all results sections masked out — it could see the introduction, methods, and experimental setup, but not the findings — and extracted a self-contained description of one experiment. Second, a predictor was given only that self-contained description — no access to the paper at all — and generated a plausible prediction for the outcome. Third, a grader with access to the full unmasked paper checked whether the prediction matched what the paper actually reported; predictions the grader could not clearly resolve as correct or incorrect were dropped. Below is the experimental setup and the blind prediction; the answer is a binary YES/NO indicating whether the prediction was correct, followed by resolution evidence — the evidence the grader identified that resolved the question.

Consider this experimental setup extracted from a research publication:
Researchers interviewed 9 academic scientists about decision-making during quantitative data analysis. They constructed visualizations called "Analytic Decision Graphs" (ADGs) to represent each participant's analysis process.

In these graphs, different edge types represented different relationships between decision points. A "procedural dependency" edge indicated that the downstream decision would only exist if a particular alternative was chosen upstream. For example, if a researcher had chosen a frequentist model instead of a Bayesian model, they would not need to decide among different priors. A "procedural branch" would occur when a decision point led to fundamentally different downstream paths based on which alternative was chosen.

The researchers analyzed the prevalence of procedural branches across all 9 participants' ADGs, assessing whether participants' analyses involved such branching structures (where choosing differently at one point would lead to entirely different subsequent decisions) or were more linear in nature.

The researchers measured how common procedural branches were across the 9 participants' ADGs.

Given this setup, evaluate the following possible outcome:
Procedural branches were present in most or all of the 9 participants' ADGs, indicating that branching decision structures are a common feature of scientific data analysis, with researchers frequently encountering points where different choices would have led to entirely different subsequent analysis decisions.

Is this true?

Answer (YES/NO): NO